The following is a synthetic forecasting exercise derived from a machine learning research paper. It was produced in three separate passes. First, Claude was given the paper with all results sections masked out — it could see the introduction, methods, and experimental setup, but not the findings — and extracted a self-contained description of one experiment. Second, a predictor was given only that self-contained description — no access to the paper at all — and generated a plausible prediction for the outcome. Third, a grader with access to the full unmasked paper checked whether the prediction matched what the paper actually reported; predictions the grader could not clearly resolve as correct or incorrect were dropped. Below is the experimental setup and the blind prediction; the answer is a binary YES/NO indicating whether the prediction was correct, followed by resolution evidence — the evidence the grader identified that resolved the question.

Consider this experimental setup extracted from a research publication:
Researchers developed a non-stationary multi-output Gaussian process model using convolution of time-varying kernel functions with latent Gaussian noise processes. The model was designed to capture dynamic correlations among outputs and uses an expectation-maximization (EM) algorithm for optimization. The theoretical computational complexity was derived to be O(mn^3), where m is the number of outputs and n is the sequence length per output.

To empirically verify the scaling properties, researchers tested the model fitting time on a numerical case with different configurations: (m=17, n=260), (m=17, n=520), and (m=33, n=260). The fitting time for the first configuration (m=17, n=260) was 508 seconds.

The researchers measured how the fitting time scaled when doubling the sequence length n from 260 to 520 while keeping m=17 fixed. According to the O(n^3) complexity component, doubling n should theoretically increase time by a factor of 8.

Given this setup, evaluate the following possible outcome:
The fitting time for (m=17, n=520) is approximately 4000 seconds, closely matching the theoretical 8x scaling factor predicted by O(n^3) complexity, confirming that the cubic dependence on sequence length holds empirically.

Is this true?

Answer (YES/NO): NO